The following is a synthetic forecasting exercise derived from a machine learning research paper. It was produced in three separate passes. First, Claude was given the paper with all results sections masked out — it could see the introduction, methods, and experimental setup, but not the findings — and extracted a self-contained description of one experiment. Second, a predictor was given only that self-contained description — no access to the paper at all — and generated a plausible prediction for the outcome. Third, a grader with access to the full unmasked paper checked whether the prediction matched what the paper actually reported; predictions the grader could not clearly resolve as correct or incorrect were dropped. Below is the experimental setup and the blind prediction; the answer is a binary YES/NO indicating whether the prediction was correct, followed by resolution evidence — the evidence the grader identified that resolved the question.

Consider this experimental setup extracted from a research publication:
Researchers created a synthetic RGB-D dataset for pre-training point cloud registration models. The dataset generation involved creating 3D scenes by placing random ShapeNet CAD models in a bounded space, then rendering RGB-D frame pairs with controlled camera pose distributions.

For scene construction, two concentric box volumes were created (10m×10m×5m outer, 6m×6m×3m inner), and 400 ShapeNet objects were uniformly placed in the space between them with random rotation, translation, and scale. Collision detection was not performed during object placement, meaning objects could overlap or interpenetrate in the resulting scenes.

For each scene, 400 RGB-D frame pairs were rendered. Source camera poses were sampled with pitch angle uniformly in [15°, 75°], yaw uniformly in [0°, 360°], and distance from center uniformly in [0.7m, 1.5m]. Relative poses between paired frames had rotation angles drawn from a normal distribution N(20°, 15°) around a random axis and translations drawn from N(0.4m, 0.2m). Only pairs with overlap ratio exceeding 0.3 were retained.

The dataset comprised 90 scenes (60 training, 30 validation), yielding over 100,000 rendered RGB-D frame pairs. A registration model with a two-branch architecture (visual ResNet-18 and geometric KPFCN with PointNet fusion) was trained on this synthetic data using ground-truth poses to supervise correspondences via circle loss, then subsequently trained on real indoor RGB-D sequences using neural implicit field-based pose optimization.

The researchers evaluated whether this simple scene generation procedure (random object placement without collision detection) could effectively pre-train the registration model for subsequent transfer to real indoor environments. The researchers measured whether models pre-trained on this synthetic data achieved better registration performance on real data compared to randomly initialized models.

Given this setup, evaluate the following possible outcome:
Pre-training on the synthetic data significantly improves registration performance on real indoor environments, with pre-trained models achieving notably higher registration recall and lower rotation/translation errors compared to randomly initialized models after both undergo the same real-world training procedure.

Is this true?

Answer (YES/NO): YES